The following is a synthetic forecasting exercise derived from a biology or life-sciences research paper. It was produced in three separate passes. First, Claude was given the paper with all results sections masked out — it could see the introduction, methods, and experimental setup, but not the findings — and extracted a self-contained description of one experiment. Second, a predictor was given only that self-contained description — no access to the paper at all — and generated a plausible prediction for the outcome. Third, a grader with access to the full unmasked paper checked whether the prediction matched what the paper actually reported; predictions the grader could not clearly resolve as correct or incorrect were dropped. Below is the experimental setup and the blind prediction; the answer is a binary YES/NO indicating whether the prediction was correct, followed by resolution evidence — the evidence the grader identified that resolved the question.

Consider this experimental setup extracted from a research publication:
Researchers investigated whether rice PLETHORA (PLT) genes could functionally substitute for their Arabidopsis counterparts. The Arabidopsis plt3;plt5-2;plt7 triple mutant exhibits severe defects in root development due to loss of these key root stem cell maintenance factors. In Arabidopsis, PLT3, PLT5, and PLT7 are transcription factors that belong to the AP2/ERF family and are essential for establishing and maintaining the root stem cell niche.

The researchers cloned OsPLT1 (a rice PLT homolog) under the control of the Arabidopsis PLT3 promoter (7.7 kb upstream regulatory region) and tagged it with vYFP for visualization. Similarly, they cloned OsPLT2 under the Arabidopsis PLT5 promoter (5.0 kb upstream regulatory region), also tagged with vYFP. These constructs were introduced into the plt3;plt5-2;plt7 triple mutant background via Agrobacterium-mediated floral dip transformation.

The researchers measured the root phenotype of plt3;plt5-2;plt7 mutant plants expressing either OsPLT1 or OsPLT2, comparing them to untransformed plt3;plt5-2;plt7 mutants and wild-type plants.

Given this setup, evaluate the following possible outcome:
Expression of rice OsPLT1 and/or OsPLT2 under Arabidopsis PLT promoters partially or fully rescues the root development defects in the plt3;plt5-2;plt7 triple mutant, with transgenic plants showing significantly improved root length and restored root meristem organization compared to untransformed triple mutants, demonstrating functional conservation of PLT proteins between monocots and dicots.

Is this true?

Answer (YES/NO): NO